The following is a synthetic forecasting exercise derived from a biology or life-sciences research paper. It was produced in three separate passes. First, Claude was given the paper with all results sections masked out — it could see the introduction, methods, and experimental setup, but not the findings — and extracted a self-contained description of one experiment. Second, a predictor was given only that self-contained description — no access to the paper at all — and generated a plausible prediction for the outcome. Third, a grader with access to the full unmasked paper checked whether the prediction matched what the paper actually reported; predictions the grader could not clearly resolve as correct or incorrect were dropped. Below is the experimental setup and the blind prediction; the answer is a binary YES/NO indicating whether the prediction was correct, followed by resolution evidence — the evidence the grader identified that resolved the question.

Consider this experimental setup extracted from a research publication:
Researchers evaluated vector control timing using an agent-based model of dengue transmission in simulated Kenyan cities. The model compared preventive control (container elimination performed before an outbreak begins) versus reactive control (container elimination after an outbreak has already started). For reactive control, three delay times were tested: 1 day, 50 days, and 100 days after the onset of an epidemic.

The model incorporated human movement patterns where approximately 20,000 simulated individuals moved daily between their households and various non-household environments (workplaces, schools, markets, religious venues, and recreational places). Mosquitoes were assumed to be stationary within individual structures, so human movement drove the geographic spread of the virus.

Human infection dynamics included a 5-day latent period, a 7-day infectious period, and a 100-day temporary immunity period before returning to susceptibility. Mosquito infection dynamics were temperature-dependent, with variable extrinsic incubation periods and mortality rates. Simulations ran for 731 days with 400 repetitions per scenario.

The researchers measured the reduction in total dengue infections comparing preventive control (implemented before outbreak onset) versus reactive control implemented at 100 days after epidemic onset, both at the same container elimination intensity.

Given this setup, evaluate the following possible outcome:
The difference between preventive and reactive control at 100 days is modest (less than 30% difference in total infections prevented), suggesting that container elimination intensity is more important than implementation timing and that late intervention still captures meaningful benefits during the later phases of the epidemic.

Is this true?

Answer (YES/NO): NO